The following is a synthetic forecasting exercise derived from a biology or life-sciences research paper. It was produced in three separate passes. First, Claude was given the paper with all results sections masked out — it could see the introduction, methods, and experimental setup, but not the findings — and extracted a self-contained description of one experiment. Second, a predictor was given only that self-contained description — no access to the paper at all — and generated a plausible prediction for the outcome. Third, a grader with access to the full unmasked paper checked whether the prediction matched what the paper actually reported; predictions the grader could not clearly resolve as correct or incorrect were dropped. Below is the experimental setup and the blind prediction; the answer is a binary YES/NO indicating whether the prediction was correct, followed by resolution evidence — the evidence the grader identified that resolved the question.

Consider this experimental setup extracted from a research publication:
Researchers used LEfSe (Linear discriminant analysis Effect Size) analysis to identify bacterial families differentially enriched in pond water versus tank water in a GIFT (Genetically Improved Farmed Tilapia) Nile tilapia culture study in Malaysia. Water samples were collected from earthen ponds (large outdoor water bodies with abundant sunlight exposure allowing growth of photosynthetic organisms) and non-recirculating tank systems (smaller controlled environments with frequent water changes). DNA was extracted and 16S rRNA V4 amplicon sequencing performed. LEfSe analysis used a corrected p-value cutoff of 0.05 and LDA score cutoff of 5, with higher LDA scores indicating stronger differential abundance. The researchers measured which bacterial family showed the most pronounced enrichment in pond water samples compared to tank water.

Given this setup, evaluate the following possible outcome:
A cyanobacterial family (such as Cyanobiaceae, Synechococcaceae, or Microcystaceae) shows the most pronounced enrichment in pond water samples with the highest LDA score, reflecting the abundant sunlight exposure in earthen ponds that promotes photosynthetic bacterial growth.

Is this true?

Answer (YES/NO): YES